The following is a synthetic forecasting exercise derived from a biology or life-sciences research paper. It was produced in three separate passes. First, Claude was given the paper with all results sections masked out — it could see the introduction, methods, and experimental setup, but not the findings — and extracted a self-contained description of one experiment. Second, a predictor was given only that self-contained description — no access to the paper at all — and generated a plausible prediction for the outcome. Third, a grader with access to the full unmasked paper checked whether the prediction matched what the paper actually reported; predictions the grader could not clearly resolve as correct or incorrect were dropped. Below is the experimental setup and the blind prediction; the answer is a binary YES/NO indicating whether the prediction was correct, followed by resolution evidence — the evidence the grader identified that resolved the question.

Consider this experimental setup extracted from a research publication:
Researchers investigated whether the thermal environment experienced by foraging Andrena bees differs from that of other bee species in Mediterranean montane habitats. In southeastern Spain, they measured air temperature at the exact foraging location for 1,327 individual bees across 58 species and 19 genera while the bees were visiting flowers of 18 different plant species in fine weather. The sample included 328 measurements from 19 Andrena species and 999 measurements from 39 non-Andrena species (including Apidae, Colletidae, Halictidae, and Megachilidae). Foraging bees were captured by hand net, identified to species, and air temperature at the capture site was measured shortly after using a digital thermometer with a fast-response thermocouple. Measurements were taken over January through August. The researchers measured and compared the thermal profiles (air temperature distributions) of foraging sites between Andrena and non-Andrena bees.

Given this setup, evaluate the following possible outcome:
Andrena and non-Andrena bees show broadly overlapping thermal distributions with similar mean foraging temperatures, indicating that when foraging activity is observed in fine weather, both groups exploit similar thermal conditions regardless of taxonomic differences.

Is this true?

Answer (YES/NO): NO